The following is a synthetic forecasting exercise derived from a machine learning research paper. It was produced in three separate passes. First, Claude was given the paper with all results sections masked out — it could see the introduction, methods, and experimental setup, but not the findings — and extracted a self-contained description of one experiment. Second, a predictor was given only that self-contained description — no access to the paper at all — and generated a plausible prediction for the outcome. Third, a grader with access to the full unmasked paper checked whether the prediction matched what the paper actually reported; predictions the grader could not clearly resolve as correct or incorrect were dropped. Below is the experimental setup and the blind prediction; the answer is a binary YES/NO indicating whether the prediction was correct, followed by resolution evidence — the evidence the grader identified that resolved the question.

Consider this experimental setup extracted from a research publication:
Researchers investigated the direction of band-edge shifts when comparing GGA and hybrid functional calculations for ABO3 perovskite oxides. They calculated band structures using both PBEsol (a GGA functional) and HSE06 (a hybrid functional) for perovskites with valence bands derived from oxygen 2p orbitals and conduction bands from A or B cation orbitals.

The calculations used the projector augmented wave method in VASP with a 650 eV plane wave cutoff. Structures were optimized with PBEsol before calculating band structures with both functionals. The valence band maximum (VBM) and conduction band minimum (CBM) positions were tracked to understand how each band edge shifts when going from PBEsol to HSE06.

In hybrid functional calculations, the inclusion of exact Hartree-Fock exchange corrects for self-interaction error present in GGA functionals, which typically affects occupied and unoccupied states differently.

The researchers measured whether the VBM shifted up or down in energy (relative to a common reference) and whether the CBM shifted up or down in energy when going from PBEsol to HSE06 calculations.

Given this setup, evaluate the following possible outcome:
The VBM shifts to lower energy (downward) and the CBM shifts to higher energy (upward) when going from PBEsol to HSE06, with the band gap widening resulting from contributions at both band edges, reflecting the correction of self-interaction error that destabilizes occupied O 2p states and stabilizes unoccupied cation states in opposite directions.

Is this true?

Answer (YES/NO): YES